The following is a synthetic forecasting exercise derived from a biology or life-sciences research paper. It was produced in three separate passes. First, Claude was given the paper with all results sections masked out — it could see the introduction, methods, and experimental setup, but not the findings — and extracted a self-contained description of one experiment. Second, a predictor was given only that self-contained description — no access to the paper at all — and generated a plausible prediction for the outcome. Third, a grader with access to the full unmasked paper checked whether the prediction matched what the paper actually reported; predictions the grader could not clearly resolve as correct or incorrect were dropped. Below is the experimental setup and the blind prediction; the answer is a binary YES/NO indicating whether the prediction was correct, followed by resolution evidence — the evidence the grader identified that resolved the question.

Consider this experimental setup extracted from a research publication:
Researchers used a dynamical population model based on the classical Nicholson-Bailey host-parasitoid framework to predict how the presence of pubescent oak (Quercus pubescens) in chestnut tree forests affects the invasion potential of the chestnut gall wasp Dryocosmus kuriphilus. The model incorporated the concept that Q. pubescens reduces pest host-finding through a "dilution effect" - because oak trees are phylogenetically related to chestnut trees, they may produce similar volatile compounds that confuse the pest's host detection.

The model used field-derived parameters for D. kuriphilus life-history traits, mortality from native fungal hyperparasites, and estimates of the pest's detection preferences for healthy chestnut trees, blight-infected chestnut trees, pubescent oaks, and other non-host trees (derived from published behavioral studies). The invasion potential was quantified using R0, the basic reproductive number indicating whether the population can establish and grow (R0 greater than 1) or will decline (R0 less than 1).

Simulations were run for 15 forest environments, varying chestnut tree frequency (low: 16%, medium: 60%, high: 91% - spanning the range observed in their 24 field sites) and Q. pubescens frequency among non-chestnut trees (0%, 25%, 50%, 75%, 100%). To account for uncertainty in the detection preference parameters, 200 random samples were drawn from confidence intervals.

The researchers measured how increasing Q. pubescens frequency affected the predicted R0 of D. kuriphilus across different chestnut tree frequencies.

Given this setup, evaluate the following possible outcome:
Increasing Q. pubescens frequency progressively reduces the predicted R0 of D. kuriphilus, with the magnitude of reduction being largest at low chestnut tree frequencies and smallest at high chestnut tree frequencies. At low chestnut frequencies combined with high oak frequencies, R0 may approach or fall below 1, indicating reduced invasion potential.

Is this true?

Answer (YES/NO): NO